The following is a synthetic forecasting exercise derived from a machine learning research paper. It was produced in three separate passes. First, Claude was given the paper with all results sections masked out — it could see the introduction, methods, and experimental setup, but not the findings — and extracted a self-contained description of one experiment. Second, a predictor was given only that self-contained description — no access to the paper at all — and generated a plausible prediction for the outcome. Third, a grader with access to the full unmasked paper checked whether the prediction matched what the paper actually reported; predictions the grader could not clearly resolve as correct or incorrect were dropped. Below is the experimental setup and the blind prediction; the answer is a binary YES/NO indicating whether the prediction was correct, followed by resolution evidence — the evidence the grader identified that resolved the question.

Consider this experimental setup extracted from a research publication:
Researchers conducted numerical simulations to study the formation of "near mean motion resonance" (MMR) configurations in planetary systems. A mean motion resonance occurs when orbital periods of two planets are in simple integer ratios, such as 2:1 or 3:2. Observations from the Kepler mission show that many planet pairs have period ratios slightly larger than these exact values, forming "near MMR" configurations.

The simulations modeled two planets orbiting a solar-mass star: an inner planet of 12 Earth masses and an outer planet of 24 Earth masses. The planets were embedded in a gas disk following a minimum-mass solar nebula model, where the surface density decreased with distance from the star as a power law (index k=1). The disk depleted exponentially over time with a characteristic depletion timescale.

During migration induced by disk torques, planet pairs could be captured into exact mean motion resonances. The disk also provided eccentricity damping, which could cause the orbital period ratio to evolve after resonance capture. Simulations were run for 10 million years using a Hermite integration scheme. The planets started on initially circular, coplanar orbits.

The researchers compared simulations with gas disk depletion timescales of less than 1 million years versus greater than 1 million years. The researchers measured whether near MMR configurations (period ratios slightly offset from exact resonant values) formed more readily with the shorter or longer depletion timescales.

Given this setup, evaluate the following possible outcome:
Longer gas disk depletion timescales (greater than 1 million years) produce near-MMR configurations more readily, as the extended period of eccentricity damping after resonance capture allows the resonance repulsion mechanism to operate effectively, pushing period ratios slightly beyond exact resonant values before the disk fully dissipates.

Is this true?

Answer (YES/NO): YES